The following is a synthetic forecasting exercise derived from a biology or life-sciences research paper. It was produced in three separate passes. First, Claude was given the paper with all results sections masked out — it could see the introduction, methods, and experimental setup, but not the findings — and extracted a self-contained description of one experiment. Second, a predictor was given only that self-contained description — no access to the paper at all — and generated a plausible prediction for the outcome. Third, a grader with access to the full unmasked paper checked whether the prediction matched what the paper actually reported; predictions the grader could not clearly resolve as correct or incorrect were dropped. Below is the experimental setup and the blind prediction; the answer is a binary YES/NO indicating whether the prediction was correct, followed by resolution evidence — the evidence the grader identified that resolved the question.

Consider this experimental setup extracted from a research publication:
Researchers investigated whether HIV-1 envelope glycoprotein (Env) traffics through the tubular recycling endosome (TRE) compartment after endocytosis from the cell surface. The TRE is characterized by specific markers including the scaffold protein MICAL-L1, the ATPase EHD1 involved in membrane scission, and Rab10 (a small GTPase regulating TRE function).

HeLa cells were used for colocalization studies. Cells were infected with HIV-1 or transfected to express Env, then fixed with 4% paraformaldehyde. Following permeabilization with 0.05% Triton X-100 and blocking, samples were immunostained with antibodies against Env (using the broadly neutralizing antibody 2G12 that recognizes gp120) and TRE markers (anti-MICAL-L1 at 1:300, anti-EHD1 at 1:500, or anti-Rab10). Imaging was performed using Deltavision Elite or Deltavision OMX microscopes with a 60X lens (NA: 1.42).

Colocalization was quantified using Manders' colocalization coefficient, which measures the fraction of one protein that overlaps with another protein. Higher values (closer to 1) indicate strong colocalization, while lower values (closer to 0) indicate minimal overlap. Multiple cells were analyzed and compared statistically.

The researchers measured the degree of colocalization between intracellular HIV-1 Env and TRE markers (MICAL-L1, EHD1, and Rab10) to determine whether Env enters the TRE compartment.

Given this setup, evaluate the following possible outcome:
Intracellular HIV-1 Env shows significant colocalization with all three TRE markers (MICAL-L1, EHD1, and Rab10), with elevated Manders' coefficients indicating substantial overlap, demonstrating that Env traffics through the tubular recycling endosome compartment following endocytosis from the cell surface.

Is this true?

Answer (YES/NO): YES